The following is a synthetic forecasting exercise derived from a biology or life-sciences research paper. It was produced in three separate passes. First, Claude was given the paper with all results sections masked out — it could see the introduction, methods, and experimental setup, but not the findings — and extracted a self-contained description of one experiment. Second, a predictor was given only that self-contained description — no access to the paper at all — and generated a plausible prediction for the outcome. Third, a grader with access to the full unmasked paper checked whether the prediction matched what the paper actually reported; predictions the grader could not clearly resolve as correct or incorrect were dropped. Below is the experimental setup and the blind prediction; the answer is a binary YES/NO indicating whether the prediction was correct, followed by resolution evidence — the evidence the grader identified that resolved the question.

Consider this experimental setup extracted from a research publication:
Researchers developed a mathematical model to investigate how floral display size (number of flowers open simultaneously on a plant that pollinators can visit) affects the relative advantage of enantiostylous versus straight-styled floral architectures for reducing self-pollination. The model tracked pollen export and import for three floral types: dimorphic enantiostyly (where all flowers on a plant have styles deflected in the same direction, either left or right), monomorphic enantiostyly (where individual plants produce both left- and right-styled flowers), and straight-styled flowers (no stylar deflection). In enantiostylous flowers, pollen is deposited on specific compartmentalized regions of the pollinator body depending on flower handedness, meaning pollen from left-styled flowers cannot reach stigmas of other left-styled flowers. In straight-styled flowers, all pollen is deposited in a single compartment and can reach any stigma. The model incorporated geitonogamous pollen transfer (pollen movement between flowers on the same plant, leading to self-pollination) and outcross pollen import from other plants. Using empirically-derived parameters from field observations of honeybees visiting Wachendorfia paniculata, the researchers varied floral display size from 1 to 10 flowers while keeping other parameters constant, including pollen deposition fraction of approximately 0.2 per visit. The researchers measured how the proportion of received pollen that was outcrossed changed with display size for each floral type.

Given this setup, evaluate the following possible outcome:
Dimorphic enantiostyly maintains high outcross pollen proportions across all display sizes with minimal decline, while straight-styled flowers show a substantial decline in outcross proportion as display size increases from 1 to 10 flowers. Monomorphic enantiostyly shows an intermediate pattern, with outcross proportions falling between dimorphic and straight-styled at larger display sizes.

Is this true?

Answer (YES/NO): NO